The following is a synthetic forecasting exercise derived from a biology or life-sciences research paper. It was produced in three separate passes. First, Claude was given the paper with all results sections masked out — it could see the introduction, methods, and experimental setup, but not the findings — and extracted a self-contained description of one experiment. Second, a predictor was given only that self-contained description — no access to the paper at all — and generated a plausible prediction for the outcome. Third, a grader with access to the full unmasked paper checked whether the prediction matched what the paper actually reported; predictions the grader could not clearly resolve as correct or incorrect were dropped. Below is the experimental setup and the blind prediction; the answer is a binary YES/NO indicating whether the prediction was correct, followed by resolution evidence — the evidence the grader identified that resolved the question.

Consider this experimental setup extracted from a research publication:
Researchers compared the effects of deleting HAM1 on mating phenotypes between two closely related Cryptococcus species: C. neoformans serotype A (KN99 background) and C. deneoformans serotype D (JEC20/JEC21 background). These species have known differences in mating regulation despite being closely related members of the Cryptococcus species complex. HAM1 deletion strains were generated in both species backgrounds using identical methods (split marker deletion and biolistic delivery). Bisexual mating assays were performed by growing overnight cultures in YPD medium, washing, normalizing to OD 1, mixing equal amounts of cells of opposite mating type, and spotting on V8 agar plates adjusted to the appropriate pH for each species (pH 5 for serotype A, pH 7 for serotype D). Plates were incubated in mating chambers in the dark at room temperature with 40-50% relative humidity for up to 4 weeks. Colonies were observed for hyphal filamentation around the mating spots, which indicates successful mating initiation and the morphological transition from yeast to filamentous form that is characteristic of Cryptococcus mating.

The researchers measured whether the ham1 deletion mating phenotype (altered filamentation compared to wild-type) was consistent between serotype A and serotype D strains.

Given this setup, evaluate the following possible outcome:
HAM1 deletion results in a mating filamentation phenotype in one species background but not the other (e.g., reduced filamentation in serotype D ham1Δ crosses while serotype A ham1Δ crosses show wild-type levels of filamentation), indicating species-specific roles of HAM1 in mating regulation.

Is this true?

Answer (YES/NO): NO